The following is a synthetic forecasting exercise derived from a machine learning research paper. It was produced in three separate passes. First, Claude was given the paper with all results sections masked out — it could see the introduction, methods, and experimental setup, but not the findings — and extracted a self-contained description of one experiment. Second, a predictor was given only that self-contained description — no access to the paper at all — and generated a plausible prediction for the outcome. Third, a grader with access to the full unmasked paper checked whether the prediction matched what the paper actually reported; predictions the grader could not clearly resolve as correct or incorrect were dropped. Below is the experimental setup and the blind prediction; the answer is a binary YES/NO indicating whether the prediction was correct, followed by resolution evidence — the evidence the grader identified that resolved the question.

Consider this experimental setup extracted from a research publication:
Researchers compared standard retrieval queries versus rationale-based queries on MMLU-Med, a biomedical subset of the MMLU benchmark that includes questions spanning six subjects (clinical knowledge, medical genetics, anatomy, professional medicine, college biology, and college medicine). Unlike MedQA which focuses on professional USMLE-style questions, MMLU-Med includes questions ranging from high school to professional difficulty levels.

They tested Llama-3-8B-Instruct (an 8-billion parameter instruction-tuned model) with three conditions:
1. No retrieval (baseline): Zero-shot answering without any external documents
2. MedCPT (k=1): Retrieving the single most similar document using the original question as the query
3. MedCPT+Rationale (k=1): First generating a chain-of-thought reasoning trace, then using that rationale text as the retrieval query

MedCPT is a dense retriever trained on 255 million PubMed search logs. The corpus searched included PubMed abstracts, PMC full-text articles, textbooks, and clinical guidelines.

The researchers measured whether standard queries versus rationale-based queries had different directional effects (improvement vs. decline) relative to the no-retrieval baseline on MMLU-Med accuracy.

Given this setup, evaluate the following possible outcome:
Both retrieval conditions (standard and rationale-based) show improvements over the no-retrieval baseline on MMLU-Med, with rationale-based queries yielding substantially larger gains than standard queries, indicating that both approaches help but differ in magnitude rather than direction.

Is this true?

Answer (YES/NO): NO